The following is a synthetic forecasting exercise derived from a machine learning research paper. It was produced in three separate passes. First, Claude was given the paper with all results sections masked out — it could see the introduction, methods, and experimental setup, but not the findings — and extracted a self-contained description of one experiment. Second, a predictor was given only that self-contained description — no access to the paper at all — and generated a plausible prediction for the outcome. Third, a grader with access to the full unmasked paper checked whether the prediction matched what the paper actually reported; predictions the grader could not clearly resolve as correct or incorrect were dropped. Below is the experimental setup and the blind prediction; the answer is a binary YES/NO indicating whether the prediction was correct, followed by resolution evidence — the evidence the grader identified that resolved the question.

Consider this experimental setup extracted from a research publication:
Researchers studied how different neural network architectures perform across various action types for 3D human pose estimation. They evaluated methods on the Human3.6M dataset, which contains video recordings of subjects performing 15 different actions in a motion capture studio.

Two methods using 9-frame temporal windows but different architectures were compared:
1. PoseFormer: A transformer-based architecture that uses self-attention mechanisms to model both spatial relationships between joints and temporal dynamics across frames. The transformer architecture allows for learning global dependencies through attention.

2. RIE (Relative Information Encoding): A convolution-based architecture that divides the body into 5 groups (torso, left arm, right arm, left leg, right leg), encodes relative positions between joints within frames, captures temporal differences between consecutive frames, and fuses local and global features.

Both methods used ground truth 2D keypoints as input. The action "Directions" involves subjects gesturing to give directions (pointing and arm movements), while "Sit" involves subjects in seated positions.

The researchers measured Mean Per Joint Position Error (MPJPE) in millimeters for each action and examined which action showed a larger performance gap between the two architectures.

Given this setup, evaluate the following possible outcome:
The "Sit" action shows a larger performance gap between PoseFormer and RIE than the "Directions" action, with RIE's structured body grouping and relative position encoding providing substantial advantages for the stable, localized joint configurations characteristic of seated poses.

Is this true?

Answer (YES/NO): NO